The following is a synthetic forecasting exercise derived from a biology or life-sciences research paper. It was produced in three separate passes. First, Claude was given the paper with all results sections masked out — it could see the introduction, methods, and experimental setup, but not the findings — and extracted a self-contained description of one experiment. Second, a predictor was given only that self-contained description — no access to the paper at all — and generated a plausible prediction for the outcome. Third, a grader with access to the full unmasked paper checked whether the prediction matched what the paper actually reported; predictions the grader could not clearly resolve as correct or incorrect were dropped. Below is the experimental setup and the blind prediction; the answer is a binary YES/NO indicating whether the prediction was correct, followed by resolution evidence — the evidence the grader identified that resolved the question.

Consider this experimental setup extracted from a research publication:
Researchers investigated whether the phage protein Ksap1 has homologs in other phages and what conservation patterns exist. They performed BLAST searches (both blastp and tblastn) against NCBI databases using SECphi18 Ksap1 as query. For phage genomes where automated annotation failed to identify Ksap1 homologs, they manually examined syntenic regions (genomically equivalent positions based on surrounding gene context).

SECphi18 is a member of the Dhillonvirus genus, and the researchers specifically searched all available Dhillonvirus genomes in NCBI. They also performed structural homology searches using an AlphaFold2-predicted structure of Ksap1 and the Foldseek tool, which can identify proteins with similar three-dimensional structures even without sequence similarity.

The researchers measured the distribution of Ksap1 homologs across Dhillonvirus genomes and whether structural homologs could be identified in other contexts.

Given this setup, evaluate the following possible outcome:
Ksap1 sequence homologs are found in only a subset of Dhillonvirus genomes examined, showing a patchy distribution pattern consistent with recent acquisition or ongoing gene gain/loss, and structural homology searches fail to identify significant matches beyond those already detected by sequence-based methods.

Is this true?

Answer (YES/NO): NO